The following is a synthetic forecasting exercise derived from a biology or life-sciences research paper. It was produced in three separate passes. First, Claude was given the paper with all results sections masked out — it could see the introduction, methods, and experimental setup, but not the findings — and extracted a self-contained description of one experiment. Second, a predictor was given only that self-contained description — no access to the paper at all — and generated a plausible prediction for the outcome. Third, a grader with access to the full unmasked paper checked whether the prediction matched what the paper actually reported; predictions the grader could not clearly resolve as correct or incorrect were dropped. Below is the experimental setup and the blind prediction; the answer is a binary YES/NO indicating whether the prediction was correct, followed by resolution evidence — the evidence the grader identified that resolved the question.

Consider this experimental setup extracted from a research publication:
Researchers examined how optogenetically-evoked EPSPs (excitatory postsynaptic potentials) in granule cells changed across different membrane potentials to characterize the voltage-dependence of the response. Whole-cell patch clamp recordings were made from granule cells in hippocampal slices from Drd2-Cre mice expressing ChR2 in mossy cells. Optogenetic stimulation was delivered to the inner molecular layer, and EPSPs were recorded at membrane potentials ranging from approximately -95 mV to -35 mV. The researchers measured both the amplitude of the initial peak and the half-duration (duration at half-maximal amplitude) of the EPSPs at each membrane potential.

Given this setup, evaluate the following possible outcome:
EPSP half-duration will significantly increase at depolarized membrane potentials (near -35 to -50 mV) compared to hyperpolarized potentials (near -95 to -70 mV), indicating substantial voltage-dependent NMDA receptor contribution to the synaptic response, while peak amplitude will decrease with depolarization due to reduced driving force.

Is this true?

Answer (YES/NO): NO